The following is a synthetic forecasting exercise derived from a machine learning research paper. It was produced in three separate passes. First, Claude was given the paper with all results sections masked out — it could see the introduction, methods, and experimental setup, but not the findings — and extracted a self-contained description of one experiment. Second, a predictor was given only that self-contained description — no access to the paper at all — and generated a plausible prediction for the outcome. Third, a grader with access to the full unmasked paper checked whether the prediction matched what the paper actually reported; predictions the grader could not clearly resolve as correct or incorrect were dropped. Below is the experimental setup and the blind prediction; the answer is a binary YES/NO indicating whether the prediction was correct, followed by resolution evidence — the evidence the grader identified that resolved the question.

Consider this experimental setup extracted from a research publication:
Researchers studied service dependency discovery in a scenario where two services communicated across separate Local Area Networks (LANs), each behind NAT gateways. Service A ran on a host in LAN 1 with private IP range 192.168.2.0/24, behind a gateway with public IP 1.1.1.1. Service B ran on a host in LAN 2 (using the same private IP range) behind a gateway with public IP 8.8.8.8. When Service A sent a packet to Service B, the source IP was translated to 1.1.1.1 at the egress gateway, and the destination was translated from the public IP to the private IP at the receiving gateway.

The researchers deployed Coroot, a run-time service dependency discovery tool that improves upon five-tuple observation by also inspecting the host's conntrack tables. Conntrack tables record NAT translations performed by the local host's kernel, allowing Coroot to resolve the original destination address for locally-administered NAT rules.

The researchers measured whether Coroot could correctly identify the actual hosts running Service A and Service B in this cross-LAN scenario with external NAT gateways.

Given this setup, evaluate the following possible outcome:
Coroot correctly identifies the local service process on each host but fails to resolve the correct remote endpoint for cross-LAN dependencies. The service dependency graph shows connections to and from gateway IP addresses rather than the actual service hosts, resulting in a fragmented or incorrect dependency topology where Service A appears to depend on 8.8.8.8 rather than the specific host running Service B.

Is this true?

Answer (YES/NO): NO